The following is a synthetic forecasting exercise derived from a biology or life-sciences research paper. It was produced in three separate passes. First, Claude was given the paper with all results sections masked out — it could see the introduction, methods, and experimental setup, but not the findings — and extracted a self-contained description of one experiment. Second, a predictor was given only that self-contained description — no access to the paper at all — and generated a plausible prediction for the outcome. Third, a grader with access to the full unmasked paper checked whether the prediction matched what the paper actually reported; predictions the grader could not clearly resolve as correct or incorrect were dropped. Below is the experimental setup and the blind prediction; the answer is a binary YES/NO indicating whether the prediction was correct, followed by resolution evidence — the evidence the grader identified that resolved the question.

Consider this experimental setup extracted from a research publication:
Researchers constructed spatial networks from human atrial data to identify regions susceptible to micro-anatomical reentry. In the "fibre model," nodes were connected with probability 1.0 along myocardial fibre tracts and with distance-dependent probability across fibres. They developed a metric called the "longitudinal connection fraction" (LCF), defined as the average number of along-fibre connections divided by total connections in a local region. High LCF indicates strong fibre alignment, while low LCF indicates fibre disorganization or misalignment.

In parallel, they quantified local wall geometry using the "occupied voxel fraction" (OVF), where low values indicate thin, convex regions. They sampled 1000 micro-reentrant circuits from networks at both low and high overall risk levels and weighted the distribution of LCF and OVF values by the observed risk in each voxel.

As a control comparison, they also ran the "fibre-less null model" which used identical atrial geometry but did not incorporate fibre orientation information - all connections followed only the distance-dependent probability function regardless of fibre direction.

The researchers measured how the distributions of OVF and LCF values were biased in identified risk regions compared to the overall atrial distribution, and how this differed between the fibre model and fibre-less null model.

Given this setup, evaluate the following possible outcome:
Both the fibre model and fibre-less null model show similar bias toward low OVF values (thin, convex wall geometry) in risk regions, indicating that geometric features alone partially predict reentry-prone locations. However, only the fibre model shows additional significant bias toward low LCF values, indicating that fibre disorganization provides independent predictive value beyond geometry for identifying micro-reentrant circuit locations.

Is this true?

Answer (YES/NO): YES